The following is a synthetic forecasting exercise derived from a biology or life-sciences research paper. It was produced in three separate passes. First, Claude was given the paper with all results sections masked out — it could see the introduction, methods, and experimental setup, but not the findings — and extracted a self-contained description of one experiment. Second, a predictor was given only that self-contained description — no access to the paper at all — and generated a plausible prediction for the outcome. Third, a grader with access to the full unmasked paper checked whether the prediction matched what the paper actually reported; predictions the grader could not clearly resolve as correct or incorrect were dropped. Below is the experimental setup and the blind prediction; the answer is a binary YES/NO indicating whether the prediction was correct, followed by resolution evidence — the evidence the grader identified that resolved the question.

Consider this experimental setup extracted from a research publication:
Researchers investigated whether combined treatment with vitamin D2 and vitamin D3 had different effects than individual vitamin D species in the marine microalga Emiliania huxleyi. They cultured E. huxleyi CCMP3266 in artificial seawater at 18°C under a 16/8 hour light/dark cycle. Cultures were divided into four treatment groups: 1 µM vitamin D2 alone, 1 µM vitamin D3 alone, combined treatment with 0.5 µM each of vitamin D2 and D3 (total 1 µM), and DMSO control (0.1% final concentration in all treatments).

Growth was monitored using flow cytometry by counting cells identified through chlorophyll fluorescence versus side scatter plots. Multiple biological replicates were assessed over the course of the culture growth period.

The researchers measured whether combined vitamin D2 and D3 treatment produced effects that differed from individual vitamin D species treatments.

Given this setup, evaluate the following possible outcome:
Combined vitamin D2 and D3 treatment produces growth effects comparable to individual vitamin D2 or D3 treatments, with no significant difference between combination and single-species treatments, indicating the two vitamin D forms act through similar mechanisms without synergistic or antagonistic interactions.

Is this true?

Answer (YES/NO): NO